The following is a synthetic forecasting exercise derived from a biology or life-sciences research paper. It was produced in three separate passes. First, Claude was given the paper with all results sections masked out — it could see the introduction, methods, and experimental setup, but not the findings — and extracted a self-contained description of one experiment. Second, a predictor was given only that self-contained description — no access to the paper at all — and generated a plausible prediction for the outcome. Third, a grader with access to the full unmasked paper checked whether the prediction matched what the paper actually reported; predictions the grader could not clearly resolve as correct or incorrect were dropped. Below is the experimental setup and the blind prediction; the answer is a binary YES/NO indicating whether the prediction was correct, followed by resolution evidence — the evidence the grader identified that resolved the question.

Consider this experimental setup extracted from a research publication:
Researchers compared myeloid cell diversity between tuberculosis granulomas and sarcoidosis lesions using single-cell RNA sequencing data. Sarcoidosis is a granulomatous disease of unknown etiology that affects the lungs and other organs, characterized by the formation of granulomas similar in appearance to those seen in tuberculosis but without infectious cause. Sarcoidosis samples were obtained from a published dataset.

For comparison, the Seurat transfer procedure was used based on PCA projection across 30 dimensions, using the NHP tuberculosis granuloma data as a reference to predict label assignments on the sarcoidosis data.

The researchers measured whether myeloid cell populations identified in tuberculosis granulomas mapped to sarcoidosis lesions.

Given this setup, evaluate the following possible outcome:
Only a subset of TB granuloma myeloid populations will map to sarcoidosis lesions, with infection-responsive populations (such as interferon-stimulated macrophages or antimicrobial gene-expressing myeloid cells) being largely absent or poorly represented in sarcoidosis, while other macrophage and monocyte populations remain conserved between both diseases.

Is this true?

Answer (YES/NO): NO